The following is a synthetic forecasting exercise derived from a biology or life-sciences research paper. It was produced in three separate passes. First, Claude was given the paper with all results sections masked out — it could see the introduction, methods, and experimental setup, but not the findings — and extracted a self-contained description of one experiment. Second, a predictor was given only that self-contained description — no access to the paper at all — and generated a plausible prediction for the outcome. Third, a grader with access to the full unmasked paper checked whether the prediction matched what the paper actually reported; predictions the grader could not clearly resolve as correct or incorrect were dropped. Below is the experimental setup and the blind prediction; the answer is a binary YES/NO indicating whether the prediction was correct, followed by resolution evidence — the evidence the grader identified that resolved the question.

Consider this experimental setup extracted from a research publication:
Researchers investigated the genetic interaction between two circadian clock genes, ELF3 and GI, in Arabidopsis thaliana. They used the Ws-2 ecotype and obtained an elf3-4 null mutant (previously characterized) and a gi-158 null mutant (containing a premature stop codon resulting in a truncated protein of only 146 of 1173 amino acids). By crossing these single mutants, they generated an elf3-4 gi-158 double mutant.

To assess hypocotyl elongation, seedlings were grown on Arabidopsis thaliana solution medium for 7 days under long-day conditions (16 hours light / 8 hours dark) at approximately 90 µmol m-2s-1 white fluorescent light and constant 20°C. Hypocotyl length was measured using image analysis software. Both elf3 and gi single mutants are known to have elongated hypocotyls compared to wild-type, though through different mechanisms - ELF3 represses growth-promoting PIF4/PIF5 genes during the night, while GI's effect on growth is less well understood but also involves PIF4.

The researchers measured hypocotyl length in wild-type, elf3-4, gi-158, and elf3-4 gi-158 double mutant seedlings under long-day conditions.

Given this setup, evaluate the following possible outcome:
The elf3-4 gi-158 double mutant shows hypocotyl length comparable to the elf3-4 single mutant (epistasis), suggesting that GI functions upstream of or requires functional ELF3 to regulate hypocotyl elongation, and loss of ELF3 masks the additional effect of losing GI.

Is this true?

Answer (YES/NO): NO